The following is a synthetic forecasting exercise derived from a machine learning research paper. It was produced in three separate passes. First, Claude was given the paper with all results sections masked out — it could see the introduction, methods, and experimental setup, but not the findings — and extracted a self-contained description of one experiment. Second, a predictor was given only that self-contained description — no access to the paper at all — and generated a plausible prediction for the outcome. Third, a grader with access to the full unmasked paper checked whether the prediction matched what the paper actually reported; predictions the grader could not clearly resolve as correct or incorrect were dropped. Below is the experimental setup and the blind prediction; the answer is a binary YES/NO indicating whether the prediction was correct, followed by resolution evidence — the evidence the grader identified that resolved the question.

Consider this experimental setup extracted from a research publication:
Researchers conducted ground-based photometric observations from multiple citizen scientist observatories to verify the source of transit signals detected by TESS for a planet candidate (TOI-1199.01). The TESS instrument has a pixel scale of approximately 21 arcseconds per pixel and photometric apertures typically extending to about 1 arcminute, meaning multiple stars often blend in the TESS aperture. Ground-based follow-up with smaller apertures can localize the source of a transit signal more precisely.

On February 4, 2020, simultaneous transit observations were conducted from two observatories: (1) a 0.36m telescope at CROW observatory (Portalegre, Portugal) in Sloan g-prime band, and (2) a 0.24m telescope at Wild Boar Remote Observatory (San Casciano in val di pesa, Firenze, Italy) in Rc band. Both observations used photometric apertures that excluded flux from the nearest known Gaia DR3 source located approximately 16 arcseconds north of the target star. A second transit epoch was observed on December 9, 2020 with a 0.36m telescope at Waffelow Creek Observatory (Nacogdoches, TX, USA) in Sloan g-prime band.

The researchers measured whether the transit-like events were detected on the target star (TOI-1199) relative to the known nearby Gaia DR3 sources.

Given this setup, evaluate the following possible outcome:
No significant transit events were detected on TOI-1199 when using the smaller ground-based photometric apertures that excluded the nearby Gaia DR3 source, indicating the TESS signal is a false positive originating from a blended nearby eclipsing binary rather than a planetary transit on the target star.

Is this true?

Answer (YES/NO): NO